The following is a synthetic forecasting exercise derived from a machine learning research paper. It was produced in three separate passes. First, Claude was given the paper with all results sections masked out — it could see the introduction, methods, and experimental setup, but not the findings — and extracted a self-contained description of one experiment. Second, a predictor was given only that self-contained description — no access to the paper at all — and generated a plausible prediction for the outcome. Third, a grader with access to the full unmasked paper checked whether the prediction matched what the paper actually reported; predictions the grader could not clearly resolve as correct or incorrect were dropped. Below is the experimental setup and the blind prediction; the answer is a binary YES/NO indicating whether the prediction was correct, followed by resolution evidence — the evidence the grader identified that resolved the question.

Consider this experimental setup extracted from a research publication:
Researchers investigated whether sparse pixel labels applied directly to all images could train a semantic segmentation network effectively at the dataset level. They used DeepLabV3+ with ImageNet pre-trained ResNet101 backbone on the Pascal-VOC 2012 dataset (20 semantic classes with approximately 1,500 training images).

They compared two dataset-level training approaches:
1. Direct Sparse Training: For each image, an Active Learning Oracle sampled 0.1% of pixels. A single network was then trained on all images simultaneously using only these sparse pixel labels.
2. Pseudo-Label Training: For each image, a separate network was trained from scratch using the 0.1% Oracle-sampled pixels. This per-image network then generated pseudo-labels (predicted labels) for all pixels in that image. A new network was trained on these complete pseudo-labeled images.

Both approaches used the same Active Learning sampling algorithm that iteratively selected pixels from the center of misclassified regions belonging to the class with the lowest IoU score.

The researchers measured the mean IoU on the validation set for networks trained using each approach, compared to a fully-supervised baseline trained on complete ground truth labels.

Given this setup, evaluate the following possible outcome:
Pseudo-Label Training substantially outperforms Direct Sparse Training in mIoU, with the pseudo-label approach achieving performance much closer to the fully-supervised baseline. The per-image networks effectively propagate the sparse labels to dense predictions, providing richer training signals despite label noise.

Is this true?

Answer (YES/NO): YES